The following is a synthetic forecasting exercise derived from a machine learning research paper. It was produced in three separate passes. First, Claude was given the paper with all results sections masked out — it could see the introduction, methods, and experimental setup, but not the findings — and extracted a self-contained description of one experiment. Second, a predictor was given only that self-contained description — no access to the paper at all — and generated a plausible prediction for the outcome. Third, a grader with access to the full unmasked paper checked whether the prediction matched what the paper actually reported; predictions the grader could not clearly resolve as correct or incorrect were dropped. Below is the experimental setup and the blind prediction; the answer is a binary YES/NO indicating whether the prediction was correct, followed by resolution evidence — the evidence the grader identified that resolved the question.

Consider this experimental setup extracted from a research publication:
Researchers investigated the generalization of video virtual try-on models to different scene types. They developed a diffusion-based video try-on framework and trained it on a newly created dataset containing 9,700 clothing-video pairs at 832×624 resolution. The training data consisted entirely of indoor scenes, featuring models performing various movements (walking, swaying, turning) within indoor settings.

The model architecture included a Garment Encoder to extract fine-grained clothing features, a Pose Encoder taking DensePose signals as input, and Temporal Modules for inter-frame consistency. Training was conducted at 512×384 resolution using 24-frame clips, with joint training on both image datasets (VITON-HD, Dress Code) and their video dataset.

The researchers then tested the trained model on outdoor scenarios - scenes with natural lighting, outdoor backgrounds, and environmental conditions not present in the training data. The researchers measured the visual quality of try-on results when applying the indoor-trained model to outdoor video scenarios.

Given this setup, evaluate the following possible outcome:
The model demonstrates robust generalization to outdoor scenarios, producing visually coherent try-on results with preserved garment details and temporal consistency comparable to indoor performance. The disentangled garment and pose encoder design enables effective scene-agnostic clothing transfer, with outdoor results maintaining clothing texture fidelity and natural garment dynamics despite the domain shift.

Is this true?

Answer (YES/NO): NO